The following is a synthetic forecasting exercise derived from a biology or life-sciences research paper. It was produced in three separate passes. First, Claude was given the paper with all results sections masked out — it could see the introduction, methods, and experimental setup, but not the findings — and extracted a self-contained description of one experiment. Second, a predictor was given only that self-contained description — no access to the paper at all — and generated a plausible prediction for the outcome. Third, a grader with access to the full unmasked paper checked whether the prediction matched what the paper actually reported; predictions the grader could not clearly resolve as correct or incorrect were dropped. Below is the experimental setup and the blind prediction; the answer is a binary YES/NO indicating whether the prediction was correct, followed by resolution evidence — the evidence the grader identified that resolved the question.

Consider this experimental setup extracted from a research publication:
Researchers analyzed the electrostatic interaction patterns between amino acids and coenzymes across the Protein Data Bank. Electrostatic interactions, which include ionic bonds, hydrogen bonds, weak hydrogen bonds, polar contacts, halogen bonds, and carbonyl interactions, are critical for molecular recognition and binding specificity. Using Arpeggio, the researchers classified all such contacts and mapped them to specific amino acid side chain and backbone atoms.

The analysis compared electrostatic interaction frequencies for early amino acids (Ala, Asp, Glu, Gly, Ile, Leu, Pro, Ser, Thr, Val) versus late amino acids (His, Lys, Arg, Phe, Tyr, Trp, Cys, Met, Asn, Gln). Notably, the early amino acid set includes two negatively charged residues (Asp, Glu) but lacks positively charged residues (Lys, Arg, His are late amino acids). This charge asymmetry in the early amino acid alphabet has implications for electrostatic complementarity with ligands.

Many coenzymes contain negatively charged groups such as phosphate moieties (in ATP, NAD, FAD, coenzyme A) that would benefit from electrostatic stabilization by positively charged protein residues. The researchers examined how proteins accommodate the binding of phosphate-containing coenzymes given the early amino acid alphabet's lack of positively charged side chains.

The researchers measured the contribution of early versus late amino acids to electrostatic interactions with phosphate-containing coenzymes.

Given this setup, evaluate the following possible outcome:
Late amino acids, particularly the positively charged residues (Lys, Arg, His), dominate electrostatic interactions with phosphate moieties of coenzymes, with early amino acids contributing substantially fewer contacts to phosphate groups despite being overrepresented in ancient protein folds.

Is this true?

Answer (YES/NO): NO